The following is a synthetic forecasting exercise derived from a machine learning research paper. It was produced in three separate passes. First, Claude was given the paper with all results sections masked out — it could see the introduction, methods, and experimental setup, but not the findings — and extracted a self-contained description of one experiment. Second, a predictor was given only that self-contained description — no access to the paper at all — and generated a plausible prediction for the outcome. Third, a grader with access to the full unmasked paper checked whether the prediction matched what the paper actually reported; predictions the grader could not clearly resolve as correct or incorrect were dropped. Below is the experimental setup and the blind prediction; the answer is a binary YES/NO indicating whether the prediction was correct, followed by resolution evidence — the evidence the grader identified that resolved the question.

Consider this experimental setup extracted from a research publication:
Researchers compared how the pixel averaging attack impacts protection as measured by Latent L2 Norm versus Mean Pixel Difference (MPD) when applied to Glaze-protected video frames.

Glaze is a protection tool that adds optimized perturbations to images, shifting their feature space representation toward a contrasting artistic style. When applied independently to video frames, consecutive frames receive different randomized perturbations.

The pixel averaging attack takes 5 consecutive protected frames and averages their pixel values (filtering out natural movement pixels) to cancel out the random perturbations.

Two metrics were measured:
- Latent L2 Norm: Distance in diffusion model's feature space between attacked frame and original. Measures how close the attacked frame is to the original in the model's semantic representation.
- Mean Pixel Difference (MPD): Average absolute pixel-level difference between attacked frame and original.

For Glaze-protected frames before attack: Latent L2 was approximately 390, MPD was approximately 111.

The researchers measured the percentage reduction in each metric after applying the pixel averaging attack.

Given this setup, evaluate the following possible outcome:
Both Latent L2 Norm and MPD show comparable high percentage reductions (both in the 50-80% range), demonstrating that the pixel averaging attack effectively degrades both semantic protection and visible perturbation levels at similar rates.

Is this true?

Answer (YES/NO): NO